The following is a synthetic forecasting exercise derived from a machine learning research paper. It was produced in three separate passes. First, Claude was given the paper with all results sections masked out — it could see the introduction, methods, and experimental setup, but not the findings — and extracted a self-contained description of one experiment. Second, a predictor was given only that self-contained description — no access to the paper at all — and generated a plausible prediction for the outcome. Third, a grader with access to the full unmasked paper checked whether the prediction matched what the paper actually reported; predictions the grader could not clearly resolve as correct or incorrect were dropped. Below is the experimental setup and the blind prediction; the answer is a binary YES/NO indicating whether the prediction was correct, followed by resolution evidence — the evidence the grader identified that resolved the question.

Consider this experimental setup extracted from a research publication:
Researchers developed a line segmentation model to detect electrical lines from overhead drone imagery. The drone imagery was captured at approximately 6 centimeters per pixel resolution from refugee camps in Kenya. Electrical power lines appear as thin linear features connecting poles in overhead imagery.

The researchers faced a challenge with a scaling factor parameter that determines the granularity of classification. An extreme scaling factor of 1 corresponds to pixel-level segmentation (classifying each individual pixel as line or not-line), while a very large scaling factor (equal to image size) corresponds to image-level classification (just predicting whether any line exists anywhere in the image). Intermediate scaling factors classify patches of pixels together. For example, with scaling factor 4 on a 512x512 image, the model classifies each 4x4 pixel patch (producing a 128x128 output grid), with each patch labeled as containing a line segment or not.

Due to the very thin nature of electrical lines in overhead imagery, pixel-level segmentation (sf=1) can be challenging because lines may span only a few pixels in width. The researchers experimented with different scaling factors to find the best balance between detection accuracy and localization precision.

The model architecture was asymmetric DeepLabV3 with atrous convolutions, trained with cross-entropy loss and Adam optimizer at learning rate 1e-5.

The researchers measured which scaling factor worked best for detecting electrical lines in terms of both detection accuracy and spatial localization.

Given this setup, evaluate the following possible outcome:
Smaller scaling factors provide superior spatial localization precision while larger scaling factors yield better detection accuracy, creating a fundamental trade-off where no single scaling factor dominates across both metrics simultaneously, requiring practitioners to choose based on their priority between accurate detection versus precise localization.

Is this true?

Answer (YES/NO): NO